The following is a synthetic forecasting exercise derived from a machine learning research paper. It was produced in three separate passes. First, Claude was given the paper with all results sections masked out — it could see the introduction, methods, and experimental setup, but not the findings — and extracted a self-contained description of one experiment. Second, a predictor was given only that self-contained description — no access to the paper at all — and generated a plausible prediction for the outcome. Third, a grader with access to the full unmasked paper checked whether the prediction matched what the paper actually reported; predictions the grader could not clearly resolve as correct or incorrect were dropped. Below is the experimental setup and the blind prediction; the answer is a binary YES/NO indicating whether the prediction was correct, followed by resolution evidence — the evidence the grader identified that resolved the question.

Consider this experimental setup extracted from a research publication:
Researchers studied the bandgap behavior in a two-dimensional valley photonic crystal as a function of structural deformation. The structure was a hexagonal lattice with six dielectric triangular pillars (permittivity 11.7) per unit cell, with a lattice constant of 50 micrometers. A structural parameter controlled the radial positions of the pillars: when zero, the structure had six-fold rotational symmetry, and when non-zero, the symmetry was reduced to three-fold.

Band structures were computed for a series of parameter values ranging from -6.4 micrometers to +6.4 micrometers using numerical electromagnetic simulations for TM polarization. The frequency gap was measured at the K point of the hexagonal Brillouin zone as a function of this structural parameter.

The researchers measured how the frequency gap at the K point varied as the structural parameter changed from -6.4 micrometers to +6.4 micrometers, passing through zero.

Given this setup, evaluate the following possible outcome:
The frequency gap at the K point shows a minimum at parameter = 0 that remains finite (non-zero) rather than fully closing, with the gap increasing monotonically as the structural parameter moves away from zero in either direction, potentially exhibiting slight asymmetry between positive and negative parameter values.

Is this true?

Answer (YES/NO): NO